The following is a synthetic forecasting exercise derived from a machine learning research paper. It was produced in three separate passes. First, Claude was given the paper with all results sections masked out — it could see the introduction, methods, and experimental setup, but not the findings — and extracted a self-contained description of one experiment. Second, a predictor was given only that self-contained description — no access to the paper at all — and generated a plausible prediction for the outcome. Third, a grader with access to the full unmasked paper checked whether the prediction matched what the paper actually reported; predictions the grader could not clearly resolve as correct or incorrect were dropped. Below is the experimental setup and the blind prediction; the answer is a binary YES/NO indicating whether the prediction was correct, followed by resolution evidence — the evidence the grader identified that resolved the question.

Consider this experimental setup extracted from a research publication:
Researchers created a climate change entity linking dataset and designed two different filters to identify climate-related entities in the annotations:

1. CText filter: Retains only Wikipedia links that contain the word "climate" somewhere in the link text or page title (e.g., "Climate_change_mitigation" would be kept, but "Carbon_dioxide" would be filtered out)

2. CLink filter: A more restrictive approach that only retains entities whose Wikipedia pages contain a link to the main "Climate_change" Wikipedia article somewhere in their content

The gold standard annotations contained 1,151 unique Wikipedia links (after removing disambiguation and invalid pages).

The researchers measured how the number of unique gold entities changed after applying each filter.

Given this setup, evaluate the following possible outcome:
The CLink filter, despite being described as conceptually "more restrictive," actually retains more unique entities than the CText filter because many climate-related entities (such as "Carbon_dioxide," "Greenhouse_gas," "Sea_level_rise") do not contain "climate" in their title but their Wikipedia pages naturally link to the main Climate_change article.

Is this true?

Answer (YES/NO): NO